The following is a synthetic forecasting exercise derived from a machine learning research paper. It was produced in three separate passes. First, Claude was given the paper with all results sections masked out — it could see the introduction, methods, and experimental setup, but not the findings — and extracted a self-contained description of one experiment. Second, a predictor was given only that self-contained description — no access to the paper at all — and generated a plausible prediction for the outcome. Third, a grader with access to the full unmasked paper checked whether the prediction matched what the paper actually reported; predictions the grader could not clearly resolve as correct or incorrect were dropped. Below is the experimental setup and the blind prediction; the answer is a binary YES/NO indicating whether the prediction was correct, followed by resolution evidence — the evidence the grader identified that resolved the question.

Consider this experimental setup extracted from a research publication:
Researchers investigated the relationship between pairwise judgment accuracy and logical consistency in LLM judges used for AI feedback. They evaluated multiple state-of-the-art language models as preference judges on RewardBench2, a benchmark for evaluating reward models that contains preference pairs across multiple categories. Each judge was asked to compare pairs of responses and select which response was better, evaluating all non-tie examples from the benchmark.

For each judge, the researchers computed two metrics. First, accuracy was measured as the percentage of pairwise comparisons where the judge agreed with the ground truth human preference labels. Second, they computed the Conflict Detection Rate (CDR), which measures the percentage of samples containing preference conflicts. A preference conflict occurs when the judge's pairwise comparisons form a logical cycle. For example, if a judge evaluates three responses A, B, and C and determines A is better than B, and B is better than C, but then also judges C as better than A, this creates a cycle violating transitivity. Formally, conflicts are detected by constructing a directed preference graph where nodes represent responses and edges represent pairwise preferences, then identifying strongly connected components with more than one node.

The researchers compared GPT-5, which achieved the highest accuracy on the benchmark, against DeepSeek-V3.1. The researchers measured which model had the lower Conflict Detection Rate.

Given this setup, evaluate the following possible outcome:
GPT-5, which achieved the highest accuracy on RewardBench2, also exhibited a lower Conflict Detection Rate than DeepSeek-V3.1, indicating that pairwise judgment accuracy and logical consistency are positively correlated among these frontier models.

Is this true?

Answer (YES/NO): NO